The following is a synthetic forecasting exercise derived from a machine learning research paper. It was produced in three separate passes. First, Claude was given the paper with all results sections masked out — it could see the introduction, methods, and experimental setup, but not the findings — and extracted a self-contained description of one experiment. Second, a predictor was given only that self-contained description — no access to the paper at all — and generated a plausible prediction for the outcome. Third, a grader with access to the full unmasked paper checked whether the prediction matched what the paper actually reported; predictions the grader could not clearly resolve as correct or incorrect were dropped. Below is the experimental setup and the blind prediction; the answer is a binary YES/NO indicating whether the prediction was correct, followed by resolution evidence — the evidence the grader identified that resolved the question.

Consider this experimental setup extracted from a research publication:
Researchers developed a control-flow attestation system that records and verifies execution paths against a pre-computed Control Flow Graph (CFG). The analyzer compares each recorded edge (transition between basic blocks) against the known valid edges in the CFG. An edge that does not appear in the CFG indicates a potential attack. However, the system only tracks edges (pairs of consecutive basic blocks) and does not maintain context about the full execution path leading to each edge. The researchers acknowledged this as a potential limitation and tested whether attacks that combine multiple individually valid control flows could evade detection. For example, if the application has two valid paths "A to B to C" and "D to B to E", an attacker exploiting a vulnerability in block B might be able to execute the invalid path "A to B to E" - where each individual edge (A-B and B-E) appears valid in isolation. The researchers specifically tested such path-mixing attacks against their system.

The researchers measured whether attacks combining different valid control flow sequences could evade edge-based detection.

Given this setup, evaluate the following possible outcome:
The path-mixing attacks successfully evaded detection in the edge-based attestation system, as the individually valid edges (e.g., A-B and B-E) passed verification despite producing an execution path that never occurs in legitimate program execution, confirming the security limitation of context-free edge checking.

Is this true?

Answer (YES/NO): YES